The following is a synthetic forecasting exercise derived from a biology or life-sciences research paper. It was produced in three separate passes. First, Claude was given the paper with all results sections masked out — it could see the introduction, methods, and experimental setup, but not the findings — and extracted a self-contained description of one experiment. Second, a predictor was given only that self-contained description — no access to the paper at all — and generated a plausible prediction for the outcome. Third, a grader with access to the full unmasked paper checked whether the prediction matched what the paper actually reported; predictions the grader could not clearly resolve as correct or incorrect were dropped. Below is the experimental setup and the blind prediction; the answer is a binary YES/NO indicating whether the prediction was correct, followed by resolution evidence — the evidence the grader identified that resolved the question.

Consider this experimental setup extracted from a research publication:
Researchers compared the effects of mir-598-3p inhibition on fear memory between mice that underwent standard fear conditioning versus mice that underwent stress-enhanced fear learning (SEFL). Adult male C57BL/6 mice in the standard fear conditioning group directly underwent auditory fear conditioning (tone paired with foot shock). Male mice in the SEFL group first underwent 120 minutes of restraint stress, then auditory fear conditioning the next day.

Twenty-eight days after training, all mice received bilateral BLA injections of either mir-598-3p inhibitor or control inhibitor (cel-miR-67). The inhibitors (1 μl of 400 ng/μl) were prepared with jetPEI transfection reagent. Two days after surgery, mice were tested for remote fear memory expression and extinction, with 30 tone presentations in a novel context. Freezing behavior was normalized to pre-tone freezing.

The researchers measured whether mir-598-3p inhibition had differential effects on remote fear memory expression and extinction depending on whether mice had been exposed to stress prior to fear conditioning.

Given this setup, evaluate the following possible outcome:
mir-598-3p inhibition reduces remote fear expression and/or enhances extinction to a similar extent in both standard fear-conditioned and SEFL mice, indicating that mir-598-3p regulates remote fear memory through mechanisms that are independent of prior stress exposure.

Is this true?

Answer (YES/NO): NO